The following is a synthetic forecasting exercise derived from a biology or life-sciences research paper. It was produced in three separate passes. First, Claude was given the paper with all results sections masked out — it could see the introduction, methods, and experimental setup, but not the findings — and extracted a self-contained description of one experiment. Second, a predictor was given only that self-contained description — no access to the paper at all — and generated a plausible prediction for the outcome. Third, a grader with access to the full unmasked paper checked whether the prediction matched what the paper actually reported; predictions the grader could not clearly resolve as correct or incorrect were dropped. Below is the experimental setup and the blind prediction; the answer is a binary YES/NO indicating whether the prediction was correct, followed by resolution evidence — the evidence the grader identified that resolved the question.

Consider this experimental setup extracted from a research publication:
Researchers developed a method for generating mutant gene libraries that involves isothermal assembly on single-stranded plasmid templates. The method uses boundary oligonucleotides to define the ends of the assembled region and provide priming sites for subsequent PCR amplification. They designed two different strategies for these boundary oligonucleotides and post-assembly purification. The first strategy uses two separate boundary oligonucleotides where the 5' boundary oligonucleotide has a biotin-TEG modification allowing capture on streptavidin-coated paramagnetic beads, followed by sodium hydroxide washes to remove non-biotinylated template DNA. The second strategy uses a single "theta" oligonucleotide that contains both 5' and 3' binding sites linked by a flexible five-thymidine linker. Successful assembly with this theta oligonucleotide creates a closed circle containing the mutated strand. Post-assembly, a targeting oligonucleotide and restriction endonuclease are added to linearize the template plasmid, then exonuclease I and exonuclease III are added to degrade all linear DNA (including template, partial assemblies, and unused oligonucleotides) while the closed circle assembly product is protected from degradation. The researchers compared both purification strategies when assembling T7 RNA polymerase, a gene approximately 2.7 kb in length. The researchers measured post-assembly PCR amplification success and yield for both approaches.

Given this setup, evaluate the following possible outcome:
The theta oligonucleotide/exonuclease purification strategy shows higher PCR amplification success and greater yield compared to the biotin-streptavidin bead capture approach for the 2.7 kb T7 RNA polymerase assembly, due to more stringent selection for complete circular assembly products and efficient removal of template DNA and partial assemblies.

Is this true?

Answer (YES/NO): NO